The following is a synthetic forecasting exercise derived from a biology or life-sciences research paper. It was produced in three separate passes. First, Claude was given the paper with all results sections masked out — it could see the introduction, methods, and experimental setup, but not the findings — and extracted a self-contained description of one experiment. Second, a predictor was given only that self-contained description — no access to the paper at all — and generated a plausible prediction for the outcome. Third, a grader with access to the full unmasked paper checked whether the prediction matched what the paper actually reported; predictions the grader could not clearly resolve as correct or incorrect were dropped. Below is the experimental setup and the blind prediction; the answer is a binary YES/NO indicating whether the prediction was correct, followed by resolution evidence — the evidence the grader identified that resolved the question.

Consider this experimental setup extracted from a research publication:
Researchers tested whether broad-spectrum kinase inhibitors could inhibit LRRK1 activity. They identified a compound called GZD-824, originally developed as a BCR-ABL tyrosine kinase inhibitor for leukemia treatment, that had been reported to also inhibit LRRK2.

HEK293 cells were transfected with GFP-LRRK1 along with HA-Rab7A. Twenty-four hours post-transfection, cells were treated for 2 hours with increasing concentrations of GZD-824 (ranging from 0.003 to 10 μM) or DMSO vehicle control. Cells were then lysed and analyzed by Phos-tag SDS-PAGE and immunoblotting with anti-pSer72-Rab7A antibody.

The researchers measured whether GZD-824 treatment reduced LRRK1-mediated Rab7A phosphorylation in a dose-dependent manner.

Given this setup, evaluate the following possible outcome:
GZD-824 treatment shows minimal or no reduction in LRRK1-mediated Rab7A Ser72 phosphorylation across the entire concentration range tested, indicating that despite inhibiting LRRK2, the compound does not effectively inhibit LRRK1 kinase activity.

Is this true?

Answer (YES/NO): NO